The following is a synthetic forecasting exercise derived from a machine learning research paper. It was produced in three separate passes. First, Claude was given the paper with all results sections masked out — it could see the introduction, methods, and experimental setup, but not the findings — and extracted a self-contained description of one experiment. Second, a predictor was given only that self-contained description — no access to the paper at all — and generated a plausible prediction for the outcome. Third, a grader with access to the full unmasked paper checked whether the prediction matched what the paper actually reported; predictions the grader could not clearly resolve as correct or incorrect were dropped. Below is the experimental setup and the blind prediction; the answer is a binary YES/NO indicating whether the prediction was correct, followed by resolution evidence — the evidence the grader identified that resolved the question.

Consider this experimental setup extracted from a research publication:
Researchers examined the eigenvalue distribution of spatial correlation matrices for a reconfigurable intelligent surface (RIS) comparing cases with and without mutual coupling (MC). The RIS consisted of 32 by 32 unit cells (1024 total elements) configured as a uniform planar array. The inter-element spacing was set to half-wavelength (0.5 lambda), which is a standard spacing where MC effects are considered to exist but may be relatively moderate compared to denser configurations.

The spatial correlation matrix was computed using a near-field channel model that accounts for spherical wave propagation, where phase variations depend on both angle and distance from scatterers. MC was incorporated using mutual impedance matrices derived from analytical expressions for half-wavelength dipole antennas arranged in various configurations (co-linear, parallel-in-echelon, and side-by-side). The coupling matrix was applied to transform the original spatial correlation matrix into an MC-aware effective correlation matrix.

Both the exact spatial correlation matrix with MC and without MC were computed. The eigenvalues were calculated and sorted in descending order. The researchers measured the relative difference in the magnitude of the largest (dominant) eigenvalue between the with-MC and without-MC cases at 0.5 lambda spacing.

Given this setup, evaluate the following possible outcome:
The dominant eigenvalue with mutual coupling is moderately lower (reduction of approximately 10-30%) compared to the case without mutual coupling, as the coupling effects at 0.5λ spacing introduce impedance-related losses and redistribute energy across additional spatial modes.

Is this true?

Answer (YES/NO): NO